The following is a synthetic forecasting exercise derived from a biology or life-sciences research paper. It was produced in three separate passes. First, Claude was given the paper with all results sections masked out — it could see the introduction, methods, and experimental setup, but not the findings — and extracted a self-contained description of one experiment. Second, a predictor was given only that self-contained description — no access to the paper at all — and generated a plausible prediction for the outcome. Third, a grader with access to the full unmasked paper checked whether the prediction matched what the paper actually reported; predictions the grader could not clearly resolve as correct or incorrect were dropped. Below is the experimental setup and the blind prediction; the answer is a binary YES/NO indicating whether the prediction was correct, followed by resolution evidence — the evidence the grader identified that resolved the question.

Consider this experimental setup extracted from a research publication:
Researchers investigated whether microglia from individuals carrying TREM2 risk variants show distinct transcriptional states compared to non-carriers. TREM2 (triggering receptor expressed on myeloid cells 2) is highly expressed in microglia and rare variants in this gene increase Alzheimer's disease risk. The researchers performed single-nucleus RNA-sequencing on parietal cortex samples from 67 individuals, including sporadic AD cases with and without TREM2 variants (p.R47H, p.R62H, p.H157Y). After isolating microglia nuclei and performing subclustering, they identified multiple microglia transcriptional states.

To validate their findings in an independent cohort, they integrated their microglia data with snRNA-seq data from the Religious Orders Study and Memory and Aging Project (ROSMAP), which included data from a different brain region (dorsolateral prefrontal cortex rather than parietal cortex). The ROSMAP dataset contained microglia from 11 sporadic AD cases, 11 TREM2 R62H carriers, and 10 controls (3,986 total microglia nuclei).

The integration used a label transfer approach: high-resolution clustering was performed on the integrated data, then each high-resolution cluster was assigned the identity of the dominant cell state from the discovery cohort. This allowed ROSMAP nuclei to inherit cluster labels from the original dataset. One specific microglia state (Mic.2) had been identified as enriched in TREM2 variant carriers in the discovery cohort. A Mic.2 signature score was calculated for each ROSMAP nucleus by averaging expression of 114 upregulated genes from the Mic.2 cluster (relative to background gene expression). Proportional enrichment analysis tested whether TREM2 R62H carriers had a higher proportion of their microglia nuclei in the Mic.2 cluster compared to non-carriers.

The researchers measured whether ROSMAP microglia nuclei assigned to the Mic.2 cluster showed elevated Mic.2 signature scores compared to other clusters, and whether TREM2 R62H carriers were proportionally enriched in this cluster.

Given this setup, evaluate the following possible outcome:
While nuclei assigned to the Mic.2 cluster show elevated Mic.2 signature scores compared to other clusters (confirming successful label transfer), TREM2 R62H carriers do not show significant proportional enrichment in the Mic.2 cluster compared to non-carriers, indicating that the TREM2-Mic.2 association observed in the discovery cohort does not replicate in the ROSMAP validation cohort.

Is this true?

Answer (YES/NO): NO